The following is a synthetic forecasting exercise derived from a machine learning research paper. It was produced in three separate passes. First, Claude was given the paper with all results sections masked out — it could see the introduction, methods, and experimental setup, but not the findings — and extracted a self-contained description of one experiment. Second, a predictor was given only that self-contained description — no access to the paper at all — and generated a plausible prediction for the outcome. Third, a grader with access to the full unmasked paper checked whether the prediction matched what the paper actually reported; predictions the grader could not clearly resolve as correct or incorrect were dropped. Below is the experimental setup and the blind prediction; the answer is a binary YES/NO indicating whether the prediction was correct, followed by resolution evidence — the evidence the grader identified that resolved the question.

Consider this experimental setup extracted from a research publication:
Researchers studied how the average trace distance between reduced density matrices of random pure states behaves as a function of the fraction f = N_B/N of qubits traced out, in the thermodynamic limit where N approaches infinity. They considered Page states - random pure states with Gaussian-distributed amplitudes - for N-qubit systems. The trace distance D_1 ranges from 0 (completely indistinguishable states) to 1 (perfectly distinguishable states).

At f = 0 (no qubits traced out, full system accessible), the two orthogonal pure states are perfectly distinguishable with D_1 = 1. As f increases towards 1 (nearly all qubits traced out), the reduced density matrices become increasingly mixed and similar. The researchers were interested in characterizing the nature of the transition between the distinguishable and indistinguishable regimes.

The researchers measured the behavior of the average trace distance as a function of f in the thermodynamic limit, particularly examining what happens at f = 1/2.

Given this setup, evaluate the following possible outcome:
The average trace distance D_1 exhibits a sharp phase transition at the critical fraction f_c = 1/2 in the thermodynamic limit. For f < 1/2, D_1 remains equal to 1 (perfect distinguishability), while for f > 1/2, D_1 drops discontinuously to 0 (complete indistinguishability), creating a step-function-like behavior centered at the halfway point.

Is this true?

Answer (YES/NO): YES